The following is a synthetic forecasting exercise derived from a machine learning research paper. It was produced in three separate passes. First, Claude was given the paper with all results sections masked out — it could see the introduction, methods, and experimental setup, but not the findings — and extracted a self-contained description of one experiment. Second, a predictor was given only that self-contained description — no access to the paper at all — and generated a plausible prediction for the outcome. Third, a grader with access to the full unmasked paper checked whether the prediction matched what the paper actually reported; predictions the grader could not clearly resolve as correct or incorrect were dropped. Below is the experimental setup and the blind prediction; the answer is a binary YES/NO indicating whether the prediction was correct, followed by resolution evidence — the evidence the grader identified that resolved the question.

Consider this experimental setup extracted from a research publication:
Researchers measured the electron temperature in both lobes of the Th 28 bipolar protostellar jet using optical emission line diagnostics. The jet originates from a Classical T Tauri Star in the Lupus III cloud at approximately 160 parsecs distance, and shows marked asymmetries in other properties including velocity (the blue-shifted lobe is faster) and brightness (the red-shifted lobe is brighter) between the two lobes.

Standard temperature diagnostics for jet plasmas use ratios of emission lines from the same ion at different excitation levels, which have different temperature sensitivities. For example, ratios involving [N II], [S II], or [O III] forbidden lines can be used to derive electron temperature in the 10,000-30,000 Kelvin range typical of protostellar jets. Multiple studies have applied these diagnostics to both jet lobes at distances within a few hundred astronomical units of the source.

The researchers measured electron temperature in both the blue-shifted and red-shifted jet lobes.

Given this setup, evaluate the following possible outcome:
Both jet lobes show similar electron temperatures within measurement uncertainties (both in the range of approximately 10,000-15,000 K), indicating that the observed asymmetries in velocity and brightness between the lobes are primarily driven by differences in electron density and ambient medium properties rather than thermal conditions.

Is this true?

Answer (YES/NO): NO